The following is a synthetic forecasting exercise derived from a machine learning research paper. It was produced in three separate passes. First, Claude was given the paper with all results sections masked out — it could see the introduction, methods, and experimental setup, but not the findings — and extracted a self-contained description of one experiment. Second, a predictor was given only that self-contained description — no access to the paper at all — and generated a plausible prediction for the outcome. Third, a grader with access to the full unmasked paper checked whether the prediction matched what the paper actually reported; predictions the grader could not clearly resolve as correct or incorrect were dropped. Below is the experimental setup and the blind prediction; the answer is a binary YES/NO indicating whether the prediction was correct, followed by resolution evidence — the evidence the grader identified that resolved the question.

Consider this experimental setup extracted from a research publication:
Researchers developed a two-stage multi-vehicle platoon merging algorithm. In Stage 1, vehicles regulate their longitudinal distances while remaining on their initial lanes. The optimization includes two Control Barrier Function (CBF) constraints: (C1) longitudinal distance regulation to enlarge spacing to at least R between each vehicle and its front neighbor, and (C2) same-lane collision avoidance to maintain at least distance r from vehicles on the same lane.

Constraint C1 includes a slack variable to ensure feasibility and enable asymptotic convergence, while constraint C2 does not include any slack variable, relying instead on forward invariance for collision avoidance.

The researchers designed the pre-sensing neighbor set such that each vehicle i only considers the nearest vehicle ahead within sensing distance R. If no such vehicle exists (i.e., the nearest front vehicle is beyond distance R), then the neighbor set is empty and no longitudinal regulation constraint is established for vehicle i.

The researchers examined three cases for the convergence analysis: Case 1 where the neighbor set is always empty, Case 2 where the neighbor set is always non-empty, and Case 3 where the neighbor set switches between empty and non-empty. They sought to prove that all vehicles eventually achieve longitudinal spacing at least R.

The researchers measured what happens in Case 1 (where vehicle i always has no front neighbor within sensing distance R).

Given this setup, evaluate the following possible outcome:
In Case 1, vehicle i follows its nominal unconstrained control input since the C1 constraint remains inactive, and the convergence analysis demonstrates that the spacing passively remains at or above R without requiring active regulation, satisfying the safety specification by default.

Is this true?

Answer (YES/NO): NO